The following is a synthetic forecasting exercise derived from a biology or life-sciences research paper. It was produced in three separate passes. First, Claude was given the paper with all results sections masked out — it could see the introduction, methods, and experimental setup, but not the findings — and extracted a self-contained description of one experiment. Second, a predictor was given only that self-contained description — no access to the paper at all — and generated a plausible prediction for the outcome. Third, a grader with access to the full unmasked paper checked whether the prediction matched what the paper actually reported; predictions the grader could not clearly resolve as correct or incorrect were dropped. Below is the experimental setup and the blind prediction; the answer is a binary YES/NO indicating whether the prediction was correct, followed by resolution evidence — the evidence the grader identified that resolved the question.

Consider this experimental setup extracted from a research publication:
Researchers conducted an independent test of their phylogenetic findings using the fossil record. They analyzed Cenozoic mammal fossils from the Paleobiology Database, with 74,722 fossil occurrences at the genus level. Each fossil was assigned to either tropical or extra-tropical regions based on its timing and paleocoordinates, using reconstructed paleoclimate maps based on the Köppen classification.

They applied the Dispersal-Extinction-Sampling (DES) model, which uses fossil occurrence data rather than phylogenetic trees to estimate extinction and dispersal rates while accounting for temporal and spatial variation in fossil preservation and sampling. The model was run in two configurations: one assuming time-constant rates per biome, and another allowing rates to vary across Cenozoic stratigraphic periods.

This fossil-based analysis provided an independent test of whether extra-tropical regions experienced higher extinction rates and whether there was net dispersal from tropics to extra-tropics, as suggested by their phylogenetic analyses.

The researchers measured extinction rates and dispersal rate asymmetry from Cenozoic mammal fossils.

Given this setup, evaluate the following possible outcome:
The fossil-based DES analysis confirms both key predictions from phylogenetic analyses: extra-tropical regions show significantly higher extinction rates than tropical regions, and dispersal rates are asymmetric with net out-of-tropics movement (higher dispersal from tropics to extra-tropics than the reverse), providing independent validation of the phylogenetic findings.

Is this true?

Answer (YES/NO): YES